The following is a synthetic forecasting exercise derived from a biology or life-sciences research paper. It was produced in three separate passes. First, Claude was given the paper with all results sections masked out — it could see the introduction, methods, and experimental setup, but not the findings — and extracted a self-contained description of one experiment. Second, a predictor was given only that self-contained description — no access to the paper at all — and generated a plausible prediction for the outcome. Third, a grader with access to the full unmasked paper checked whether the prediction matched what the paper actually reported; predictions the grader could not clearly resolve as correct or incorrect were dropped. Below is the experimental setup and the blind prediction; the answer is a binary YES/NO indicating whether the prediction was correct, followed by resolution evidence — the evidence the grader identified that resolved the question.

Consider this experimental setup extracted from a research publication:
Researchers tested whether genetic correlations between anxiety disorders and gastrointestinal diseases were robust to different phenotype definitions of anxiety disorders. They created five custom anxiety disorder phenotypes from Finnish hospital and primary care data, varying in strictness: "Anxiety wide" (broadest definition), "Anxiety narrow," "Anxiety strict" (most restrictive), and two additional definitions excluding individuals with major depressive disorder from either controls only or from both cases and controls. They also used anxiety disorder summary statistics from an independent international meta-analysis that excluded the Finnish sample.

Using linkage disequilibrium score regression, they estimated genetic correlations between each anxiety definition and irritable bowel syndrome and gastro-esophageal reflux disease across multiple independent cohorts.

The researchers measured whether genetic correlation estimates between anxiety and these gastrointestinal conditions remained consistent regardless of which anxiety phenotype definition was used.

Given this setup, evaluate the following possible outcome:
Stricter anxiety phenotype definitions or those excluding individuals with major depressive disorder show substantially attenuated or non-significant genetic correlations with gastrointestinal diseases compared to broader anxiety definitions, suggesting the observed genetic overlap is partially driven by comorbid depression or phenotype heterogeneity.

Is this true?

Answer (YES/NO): NO